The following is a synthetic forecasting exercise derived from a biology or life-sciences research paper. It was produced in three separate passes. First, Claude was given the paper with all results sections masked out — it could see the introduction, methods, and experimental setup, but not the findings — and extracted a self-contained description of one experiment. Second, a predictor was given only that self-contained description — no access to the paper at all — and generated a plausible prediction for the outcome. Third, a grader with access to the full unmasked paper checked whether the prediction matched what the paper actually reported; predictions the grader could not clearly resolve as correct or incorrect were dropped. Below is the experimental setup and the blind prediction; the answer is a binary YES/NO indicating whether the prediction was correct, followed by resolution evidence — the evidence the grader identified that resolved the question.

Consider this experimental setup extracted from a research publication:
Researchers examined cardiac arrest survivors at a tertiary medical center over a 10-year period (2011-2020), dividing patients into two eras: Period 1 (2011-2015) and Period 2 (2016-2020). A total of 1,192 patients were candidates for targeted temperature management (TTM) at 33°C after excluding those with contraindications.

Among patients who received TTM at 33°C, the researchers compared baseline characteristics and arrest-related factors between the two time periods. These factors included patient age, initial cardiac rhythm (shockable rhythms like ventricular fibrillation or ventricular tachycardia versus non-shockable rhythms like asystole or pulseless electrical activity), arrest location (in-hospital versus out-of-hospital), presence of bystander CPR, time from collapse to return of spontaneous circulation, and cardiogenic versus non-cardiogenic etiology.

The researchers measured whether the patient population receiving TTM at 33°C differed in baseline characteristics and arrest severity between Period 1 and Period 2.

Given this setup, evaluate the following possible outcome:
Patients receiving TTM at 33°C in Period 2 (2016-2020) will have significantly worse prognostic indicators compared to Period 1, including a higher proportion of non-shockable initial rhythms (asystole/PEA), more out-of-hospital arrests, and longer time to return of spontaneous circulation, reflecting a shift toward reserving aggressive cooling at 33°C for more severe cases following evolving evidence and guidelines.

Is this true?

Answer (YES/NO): NO